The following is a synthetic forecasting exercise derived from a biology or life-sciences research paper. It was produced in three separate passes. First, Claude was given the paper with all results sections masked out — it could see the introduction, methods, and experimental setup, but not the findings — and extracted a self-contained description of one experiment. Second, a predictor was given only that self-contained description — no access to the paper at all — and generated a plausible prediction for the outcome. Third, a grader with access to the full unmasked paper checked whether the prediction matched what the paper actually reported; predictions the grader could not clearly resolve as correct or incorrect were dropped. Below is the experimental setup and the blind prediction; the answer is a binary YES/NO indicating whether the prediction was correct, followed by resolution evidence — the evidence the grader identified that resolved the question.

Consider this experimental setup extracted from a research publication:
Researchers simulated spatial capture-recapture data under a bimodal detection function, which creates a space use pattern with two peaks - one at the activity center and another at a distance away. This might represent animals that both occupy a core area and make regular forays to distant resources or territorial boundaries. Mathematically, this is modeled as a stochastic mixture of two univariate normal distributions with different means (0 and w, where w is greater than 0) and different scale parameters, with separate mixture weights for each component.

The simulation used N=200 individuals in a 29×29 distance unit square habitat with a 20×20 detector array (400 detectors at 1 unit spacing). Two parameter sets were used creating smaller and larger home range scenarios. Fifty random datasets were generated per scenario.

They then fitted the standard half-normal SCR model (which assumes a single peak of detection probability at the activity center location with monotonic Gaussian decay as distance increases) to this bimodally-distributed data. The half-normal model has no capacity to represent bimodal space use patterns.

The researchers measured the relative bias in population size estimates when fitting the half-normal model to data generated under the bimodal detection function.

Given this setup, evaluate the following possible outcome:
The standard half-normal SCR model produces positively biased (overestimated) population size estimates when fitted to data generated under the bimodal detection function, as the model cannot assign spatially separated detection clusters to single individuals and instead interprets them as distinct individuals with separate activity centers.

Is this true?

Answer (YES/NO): NO